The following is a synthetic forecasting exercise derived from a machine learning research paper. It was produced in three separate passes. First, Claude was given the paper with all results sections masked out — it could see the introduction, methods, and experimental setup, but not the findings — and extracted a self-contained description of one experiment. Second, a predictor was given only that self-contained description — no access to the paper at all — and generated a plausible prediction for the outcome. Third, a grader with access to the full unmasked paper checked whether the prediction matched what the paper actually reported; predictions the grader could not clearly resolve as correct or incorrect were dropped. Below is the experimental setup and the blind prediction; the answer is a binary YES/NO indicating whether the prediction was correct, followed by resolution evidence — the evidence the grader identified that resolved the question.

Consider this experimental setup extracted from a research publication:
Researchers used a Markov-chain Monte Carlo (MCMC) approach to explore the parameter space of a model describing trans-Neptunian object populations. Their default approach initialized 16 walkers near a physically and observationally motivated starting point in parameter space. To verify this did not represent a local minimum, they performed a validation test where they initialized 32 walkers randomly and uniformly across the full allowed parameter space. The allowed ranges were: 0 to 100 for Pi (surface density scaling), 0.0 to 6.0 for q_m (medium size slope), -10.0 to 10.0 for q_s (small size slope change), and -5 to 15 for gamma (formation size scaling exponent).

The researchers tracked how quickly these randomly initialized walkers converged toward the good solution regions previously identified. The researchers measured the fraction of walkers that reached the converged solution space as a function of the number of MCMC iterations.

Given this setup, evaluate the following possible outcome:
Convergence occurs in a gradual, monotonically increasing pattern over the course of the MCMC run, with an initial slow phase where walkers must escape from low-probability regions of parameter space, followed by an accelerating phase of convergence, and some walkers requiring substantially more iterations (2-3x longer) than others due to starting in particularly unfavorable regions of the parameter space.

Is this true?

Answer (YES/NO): NO